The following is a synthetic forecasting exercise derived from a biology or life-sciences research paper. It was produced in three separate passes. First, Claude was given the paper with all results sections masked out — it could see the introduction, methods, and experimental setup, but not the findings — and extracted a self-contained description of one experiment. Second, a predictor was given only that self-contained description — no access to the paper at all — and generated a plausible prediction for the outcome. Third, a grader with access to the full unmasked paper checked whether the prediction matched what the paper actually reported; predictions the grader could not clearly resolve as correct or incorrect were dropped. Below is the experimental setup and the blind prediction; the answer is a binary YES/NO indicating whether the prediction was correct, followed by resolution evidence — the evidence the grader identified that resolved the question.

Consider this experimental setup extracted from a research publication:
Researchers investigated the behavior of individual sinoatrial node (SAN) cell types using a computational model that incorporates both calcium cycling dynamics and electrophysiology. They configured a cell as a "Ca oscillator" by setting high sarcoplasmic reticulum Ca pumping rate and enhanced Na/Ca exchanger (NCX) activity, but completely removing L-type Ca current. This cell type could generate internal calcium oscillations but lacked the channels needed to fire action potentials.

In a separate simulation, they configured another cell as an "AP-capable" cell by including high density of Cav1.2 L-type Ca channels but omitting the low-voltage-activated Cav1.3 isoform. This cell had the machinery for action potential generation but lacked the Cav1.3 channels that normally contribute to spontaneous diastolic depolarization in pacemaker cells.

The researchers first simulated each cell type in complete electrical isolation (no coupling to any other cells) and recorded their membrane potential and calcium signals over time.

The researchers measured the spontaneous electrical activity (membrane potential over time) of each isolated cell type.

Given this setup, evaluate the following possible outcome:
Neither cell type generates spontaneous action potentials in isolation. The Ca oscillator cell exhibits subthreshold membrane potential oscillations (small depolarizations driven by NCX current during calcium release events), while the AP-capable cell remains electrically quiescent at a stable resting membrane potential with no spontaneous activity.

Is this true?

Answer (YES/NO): NO